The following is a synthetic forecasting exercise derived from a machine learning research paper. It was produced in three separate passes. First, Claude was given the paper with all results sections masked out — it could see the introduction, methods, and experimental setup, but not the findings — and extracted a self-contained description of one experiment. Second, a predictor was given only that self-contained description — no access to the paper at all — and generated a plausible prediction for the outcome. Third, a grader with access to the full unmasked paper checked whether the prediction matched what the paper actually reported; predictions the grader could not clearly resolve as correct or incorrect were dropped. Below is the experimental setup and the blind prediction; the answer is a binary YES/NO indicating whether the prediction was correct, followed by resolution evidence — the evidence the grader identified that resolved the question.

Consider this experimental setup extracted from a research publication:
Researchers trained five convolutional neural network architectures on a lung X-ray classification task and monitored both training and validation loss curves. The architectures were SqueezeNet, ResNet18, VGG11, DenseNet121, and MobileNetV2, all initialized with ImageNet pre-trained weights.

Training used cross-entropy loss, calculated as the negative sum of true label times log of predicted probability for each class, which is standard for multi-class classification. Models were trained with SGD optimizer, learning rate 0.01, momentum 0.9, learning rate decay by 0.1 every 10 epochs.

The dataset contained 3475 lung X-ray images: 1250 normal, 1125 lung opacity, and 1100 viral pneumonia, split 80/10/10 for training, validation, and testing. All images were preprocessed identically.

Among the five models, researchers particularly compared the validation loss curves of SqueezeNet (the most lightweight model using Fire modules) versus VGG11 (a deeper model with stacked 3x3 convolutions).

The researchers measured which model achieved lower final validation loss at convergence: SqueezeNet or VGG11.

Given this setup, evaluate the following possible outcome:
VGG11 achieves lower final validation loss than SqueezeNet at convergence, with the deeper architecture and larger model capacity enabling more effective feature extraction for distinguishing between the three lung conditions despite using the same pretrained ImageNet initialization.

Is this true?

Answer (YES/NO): YES